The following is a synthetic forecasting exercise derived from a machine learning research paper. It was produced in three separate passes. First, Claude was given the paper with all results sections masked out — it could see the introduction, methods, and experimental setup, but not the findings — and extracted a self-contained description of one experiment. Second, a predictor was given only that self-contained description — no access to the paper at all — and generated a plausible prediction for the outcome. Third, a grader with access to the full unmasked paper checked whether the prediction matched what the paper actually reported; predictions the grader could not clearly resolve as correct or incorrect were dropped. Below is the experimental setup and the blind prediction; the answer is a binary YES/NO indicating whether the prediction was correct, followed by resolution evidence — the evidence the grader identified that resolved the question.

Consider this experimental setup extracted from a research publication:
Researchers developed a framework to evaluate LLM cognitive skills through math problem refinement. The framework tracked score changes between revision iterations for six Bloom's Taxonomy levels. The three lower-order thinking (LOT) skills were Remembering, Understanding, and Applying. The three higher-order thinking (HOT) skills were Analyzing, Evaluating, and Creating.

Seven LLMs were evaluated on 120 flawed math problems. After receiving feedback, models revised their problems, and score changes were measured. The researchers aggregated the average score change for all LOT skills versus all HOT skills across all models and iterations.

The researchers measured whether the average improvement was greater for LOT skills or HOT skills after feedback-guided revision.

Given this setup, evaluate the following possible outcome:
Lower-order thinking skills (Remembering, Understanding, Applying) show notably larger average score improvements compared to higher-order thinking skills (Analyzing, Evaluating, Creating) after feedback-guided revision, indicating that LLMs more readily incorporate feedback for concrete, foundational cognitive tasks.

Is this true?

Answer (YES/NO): NO